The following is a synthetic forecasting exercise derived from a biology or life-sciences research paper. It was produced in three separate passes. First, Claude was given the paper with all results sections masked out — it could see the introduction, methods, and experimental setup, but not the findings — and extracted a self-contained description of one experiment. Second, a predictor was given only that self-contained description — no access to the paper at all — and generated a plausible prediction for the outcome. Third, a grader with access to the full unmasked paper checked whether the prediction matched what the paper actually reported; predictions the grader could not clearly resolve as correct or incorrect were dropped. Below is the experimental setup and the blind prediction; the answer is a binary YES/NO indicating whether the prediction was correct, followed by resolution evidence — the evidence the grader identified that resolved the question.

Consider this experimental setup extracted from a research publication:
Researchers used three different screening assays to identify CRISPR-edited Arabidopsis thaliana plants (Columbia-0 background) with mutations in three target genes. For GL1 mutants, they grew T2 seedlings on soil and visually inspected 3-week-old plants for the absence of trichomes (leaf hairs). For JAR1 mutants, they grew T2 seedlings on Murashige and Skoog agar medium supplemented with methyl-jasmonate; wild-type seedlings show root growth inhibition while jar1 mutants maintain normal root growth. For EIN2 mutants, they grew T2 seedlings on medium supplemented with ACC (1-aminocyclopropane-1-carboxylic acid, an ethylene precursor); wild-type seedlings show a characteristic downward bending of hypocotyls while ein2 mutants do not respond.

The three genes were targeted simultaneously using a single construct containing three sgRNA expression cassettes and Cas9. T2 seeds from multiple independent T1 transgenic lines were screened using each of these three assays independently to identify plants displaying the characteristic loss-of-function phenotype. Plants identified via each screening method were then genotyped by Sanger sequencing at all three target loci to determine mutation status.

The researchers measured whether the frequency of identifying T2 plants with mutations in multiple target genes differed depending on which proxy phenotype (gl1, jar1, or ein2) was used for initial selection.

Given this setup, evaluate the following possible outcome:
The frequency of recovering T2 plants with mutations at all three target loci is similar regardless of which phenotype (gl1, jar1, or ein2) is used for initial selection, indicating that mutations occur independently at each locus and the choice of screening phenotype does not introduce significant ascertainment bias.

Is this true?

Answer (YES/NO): NO